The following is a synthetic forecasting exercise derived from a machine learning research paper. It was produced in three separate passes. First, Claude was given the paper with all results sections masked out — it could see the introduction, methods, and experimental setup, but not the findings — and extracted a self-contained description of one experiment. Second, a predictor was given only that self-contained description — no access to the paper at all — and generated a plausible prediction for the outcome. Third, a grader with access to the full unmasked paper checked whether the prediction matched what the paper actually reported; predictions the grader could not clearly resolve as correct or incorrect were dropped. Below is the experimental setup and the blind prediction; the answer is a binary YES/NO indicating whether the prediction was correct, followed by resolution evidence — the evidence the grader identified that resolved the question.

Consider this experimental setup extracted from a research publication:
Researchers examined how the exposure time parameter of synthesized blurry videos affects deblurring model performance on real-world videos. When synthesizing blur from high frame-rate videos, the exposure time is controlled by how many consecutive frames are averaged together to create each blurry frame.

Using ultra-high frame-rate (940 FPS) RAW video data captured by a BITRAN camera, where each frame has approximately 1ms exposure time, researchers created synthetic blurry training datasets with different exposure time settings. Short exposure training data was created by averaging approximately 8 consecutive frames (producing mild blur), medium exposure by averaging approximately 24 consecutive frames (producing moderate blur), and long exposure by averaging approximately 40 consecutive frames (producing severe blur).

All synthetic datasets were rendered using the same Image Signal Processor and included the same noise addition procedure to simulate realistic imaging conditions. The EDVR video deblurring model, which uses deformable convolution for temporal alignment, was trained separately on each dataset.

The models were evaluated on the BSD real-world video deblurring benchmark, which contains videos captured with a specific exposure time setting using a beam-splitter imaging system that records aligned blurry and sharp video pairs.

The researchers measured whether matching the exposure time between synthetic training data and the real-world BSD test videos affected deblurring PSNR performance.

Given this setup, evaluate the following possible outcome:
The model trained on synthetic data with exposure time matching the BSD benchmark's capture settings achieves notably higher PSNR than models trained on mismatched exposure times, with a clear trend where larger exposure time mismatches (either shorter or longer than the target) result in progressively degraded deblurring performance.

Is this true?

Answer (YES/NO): NO